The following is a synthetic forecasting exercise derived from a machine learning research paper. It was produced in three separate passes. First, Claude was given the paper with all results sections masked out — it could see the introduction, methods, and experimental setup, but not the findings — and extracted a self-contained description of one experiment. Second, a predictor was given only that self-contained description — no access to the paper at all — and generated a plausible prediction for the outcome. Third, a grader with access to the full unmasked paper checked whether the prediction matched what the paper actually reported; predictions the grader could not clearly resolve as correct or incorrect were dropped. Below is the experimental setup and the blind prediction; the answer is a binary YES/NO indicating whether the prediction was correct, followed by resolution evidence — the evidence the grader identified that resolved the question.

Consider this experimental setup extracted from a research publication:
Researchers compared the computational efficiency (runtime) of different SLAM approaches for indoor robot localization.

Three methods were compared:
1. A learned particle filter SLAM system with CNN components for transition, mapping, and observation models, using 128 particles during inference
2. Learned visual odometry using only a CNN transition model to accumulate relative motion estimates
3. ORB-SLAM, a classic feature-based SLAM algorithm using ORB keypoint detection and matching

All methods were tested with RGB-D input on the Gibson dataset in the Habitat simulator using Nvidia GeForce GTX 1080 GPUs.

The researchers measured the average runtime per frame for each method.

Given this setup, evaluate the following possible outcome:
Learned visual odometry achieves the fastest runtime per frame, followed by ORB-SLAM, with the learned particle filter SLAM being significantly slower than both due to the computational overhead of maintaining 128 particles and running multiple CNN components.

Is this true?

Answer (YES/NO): NO